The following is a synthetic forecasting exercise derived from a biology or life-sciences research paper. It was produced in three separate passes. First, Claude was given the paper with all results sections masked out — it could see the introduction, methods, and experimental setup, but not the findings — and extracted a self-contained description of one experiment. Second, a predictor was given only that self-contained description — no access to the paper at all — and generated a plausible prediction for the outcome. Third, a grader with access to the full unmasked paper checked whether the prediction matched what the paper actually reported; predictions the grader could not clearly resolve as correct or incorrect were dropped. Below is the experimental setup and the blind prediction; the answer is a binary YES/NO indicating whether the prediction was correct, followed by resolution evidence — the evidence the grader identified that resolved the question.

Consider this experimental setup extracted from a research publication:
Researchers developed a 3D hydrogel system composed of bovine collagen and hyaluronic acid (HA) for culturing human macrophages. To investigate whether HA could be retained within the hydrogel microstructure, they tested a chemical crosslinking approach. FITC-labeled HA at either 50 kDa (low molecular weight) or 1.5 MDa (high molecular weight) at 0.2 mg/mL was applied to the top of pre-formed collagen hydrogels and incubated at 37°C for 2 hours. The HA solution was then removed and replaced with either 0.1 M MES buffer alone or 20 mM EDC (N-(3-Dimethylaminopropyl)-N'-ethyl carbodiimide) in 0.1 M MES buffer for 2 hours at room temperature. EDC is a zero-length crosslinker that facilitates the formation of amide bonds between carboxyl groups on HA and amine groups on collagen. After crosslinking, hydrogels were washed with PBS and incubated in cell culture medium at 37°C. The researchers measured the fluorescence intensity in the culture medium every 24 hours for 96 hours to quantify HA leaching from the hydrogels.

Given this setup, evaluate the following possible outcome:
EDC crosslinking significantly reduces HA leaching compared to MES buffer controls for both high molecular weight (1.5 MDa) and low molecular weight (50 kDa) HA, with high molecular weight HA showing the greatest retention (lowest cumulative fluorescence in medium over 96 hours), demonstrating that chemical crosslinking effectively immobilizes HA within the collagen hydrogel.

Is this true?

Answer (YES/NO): NO